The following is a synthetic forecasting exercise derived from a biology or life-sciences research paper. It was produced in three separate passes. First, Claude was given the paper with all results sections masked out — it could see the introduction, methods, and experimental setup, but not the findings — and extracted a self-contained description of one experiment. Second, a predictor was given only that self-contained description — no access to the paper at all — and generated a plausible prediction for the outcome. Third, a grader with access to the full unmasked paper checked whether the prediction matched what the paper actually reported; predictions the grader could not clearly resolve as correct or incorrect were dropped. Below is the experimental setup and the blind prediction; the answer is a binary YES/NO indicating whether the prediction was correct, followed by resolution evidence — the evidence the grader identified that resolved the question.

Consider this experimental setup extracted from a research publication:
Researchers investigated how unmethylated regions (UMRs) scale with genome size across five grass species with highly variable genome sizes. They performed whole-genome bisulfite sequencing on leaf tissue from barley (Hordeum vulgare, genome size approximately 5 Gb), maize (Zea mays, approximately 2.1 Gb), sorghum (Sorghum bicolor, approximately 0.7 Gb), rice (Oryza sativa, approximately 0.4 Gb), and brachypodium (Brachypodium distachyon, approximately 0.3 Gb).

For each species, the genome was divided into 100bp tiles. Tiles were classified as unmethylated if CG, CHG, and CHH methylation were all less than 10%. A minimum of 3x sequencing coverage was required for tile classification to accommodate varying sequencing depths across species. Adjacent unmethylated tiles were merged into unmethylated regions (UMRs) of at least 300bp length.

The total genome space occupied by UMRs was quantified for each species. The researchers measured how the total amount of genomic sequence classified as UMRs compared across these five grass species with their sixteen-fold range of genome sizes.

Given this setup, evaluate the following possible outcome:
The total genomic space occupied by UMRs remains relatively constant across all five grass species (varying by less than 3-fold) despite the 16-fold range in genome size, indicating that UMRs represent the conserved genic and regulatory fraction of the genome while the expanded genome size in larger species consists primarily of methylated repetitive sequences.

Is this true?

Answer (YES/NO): YES